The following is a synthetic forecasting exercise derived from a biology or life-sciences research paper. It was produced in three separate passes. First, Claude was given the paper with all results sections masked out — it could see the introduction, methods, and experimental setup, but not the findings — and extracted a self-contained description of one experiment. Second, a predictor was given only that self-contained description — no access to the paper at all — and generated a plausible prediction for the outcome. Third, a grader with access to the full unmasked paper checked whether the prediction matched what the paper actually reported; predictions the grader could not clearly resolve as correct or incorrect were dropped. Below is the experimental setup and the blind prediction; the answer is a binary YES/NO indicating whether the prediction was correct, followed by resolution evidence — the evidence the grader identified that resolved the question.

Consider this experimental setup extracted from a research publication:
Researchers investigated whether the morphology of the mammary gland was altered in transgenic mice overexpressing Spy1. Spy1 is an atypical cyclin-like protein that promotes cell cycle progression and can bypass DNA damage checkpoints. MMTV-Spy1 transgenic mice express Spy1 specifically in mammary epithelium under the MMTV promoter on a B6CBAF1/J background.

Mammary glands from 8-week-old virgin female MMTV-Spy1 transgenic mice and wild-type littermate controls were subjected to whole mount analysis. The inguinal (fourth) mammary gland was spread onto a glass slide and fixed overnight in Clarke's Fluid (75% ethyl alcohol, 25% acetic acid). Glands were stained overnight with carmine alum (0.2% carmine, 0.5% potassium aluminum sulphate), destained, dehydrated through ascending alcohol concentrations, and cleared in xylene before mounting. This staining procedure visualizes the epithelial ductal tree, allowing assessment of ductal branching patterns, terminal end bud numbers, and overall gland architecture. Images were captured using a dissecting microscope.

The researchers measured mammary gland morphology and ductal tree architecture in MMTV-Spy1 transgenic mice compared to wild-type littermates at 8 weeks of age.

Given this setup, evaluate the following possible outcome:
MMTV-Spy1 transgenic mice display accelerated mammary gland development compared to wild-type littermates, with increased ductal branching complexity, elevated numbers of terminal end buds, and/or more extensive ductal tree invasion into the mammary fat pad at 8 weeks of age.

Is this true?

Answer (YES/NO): NO